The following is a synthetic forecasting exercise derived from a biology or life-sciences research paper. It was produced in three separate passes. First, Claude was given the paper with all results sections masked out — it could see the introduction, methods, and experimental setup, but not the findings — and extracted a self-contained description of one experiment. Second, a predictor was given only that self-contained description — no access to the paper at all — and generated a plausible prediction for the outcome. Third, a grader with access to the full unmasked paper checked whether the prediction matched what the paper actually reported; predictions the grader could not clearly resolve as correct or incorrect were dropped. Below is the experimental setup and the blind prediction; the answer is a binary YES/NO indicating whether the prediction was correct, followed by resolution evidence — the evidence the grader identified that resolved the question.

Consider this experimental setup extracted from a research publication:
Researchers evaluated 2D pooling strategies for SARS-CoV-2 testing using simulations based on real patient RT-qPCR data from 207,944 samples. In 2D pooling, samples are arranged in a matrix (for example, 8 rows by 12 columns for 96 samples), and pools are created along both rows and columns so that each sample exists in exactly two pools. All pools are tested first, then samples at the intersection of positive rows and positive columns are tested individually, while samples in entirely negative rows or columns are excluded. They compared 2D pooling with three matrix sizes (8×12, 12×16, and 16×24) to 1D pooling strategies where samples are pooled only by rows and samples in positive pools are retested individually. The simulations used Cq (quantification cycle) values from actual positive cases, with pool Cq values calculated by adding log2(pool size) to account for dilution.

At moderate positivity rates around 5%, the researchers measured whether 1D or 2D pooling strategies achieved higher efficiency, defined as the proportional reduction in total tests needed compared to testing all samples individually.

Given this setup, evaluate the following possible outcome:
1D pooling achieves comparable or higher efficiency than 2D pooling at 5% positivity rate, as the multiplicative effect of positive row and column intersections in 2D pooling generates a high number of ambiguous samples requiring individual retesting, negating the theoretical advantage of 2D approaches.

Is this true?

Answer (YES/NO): NO